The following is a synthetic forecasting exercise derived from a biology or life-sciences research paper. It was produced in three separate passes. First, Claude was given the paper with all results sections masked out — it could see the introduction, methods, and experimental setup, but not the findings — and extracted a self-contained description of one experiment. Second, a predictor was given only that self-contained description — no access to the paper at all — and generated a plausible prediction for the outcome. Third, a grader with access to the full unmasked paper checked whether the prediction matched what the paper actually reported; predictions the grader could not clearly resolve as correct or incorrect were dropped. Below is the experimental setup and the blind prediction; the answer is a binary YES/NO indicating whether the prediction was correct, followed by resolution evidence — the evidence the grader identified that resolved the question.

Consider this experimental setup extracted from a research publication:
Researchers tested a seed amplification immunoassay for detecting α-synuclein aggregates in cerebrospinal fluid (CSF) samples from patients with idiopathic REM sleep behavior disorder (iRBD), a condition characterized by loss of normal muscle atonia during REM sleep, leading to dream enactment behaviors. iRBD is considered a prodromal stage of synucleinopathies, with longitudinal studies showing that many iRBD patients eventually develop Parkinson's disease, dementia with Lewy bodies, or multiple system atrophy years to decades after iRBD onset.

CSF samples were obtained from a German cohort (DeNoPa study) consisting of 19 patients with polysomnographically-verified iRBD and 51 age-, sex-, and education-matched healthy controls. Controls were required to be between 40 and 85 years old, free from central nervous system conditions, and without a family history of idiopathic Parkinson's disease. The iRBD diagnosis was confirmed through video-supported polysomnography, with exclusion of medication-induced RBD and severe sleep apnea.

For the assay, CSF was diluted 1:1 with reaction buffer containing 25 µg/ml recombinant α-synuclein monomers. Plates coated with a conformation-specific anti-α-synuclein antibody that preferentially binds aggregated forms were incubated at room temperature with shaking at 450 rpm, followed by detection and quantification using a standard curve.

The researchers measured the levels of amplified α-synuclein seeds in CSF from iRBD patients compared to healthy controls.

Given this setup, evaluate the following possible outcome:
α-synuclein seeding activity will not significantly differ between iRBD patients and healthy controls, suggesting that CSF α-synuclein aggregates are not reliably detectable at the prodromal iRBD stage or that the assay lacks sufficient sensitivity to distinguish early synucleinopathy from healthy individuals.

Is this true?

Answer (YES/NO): NO